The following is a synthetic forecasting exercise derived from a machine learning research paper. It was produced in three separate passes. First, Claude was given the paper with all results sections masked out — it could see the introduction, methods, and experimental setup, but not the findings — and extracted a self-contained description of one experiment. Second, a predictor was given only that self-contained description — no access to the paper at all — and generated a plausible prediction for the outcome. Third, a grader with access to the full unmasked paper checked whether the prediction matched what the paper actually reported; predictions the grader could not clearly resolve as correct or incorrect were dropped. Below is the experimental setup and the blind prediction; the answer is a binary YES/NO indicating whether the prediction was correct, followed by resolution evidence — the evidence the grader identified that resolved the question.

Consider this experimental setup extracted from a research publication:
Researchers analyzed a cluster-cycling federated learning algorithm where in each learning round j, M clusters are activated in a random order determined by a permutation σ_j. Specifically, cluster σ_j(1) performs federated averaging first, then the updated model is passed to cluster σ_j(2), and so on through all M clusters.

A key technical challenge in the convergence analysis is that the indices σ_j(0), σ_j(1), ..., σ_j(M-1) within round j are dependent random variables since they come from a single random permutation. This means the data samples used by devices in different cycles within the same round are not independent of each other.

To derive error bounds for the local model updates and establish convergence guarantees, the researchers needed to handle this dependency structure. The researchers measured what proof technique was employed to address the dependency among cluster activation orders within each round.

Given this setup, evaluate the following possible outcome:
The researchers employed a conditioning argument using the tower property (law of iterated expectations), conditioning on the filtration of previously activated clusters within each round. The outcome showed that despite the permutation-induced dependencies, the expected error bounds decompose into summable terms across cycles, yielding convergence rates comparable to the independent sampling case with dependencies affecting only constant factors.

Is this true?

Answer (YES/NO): NO